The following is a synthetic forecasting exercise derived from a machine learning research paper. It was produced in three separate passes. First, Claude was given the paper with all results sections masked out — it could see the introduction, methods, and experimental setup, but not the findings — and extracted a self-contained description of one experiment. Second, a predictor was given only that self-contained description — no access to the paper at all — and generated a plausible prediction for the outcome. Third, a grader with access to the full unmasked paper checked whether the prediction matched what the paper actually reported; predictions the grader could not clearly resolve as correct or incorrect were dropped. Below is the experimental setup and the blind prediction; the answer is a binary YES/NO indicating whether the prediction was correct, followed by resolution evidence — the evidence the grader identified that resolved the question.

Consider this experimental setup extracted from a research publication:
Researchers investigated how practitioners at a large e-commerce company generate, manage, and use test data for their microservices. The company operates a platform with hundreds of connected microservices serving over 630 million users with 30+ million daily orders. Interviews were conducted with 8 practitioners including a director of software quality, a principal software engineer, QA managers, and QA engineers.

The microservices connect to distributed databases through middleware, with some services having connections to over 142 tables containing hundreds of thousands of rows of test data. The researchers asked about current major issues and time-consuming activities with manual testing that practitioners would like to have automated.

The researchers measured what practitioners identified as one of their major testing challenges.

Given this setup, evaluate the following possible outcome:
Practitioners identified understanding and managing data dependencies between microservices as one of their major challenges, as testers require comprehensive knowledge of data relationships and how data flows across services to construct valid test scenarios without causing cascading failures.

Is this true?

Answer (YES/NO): NO